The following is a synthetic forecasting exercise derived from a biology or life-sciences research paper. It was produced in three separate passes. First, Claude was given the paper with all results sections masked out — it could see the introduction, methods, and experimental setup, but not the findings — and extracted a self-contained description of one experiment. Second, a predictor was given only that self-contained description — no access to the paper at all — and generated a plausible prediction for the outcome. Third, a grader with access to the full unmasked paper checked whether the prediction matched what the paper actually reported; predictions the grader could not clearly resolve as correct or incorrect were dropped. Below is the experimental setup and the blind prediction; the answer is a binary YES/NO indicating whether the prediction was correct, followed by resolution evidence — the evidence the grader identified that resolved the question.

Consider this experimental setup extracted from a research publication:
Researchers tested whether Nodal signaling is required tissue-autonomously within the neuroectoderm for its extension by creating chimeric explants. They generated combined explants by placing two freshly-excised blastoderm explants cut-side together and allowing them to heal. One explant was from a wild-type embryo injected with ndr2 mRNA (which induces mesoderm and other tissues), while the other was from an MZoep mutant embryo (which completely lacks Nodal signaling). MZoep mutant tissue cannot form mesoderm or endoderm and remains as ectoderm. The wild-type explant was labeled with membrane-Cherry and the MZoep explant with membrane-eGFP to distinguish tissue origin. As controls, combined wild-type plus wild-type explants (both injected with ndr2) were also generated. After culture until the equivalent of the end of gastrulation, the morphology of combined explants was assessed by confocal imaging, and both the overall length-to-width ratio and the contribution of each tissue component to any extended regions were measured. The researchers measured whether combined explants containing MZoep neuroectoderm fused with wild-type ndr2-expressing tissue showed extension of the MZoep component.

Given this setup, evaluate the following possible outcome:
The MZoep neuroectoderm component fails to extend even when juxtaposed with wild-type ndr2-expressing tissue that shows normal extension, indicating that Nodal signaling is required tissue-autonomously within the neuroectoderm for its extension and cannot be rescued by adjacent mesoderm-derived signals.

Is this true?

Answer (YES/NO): YES